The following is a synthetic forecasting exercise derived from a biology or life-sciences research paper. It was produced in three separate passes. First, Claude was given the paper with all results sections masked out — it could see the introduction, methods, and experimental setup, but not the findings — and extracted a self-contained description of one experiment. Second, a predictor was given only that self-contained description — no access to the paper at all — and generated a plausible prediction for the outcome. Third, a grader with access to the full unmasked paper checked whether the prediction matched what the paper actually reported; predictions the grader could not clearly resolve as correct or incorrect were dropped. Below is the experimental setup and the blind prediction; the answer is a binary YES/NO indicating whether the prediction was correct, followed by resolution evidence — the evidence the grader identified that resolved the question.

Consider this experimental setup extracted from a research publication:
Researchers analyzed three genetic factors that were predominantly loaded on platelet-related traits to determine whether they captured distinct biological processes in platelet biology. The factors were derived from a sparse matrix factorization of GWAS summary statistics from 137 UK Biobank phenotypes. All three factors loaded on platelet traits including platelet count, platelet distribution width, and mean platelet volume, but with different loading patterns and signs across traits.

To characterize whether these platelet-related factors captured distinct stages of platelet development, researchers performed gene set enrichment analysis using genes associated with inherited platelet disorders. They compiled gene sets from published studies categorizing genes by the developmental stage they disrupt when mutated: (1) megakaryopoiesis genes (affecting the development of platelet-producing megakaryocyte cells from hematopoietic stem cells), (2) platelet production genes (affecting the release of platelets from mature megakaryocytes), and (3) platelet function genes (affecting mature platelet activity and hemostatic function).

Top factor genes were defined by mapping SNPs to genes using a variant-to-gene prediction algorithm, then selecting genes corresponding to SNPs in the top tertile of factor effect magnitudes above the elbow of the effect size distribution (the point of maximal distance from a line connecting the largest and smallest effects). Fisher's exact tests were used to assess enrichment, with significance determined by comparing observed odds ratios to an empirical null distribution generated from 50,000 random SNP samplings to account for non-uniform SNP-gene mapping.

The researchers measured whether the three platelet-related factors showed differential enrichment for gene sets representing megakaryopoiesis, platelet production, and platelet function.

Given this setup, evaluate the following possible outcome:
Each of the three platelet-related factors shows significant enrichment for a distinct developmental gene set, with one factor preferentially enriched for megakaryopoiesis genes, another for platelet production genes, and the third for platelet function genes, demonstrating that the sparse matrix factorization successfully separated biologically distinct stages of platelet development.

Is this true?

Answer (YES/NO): NO